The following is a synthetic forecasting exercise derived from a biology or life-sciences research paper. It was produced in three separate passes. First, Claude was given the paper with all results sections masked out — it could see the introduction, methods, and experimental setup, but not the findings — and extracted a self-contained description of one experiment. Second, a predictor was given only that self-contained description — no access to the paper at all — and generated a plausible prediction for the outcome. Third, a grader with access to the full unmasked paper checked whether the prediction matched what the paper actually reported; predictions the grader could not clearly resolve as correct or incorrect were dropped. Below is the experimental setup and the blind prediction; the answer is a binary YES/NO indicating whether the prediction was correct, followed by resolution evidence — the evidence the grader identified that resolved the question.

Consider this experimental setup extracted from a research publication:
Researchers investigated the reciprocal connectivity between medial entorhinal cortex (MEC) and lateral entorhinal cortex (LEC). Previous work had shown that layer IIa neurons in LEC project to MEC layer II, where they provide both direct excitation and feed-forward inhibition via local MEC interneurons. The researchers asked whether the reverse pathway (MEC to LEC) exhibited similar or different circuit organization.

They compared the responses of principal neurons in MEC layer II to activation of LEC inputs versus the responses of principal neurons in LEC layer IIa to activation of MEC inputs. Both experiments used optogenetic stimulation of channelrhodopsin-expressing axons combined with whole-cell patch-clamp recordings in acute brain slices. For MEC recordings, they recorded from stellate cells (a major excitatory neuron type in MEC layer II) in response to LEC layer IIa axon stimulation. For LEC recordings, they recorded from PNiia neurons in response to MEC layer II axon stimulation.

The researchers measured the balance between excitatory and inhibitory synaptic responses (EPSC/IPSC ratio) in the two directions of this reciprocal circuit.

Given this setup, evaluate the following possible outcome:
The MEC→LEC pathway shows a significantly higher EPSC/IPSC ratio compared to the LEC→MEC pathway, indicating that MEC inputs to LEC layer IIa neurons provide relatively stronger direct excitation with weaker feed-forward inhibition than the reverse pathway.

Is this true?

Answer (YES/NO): NO